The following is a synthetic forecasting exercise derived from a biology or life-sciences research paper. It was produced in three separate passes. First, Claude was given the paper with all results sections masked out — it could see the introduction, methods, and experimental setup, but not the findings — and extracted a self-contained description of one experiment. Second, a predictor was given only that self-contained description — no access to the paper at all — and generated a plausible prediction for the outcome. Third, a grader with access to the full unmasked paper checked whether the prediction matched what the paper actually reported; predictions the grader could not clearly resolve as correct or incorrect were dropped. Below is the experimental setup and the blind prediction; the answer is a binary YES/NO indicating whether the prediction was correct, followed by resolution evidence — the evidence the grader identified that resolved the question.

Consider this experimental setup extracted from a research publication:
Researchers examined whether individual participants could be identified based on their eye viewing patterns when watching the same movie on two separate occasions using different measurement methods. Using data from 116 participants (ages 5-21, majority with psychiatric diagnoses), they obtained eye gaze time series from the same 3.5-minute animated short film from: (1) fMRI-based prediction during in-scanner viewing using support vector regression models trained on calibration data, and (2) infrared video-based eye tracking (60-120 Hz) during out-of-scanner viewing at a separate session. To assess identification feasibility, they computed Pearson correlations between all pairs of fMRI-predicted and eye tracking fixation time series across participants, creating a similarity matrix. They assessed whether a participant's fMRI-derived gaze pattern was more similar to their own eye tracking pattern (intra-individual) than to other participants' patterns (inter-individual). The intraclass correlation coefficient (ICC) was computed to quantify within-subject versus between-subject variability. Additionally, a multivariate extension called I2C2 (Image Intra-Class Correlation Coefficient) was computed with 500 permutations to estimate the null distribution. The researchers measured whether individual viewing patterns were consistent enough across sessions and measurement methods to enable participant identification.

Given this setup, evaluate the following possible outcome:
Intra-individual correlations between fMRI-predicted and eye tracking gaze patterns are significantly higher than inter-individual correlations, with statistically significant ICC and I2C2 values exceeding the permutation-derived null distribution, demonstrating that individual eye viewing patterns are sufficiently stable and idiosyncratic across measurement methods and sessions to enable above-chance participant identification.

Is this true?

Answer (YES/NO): NO